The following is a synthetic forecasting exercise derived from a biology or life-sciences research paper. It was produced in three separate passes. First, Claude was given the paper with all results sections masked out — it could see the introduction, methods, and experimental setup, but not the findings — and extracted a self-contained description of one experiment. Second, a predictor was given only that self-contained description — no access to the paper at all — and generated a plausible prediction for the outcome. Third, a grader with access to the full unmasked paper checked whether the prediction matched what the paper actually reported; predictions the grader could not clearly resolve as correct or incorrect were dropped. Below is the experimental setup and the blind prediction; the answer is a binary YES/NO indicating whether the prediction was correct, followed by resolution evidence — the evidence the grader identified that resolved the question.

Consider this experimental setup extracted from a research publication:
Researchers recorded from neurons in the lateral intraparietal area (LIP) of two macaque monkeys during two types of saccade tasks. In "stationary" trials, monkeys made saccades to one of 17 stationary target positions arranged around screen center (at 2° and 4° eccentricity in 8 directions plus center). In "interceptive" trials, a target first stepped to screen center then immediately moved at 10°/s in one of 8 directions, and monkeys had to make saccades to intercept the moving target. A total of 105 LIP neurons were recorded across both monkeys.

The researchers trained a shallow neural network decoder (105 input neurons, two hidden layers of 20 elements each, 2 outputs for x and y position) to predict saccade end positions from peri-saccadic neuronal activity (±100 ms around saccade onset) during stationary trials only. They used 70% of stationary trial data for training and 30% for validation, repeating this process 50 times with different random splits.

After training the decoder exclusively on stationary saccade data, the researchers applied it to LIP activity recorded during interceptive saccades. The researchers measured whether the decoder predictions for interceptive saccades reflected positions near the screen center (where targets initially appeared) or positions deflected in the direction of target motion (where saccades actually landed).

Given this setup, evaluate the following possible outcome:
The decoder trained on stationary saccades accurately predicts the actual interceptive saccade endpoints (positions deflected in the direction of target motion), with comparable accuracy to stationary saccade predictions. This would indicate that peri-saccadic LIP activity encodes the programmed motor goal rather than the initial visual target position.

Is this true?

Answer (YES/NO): NO